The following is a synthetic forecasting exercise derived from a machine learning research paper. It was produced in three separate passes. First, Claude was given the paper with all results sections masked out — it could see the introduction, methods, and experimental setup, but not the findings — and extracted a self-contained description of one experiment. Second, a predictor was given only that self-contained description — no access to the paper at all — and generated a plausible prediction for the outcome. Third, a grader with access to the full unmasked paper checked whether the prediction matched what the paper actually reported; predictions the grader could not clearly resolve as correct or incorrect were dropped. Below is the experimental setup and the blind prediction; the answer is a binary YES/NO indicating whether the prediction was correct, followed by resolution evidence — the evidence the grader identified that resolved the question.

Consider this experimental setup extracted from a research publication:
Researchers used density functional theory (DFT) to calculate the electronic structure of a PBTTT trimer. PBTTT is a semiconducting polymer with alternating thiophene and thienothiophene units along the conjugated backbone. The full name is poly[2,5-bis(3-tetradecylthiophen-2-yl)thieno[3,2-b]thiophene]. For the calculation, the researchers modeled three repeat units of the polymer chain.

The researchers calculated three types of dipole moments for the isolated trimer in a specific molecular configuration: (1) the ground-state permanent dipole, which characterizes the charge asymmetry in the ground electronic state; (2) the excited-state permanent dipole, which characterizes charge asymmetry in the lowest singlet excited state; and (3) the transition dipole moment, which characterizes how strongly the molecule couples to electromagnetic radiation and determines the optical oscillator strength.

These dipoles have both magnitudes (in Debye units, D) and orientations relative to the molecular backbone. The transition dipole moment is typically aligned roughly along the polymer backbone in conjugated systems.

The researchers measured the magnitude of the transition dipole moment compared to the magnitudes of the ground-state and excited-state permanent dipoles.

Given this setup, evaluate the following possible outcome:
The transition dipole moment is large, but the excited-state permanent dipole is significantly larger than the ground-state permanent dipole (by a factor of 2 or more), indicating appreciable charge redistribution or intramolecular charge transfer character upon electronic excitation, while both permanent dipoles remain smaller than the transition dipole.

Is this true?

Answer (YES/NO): NO